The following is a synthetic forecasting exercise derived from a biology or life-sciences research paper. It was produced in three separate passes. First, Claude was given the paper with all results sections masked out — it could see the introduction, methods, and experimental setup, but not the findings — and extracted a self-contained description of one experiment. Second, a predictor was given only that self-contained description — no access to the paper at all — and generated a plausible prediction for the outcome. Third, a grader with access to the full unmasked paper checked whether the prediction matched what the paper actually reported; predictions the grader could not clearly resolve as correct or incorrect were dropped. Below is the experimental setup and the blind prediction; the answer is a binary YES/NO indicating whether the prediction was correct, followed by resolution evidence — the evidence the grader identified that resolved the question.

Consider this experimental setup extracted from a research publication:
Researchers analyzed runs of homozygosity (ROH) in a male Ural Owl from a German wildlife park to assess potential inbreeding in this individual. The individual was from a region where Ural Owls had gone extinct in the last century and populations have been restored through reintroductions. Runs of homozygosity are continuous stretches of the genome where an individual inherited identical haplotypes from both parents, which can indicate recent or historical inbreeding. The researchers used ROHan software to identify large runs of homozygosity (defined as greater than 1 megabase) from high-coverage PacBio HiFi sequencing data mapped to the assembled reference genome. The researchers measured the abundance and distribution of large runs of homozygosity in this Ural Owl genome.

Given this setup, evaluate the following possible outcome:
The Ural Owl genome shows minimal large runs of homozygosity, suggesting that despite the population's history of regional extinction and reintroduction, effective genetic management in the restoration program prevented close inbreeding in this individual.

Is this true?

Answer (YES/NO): NO